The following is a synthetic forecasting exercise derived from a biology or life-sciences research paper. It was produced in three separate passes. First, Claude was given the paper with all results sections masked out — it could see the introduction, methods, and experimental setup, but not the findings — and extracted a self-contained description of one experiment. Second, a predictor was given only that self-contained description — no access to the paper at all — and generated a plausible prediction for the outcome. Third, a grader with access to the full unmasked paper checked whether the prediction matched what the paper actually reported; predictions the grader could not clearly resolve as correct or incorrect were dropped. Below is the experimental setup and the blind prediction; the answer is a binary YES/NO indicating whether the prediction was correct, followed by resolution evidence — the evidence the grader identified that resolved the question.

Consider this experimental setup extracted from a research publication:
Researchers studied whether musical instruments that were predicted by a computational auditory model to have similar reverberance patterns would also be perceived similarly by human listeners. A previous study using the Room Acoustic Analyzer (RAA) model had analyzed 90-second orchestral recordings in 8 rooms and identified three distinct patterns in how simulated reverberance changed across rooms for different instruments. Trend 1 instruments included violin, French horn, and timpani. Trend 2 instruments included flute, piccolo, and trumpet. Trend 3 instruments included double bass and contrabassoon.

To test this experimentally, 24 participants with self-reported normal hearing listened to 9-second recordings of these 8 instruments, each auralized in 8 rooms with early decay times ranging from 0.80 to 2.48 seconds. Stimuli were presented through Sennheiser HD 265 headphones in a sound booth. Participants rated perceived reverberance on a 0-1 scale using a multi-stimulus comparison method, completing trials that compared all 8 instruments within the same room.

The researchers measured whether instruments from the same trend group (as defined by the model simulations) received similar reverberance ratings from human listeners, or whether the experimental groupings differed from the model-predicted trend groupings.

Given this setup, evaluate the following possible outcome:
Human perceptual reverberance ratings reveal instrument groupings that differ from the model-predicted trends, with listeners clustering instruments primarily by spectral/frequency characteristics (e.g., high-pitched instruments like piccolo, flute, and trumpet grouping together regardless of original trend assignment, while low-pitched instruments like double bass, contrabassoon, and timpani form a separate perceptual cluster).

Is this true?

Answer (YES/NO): NO